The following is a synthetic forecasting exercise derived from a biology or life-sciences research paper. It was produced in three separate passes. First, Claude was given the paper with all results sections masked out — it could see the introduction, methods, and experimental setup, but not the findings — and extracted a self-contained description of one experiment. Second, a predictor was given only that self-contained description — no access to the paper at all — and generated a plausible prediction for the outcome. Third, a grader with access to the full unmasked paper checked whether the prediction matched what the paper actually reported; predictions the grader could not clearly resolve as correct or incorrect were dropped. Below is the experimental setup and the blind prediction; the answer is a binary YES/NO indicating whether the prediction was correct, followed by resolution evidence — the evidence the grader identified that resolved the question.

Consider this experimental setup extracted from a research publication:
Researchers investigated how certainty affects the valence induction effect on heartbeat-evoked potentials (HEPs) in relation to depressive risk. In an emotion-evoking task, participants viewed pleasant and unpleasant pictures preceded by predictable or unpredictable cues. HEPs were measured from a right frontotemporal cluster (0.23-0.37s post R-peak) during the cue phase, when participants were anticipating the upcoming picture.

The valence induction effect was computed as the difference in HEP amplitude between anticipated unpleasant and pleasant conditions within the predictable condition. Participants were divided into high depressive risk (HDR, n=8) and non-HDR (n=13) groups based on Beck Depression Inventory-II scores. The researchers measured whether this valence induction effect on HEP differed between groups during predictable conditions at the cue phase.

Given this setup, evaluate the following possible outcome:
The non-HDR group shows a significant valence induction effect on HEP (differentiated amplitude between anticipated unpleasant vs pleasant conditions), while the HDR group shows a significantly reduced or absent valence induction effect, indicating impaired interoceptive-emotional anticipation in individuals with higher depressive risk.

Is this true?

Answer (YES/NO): NO